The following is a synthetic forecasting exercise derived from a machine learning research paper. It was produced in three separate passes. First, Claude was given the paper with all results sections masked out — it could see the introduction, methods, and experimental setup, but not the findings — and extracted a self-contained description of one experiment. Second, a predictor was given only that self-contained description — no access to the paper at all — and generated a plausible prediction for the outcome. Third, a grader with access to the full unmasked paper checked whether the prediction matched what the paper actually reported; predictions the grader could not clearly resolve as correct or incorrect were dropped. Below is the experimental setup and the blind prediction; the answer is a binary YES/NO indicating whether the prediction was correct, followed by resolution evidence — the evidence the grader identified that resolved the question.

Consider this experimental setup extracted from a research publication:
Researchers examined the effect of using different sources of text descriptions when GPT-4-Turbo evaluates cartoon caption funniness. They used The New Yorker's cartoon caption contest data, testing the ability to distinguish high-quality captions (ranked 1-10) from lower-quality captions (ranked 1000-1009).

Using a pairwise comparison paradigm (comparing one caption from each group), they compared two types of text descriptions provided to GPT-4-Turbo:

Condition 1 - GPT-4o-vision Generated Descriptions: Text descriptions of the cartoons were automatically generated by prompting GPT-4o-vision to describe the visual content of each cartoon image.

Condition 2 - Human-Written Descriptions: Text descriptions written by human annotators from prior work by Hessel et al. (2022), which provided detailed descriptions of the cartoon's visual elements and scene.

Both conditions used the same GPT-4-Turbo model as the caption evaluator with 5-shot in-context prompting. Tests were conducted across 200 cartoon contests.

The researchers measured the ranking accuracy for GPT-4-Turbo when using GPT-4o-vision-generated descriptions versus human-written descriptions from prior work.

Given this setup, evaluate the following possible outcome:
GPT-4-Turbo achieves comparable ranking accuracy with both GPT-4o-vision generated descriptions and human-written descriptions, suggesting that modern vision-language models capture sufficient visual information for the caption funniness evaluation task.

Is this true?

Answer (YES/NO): YES